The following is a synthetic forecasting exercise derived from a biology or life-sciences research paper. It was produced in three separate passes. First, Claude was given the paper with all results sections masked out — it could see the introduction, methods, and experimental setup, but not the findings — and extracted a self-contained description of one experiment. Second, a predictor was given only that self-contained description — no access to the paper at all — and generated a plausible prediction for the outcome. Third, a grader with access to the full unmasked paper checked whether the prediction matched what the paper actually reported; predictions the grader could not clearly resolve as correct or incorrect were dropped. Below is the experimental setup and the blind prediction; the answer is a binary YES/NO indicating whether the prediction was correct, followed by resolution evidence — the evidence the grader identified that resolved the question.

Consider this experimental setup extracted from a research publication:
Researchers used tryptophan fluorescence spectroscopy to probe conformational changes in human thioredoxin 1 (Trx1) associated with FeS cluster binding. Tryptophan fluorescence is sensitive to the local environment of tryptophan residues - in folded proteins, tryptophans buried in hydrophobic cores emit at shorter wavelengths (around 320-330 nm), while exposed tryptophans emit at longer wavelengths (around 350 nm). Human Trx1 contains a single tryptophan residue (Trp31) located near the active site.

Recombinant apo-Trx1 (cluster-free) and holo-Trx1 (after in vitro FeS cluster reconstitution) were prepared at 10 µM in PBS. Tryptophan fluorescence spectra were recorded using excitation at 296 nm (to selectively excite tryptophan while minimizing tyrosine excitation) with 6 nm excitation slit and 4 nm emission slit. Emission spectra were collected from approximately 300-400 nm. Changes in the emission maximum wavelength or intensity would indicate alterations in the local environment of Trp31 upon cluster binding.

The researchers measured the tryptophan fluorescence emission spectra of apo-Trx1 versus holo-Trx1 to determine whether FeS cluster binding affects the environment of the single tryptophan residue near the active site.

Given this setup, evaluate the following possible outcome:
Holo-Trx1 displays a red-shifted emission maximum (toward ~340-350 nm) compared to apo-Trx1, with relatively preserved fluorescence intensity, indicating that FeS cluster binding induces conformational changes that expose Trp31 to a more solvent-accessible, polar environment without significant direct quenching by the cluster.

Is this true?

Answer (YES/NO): NO